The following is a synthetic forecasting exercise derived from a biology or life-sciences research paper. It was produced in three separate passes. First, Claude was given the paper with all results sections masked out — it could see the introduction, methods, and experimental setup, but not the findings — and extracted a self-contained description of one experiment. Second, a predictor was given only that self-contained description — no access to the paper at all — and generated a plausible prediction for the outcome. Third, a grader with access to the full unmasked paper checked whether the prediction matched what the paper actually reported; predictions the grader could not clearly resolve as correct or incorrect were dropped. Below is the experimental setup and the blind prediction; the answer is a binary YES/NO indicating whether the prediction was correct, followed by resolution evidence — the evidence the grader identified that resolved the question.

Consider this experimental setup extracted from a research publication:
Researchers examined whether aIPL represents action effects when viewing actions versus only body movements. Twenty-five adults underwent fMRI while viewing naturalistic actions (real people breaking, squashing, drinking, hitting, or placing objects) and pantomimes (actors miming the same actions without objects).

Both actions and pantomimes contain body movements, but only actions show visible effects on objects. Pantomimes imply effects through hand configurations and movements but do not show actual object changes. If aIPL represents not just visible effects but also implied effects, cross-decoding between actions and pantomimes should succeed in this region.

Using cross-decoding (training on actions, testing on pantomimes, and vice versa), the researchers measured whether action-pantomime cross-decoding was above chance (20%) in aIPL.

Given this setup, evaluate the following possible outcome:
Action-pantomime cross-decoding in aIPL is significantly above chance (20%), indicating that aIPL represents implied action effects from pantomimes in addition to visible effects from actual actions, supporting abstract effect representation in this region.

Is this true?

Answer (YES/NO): YES